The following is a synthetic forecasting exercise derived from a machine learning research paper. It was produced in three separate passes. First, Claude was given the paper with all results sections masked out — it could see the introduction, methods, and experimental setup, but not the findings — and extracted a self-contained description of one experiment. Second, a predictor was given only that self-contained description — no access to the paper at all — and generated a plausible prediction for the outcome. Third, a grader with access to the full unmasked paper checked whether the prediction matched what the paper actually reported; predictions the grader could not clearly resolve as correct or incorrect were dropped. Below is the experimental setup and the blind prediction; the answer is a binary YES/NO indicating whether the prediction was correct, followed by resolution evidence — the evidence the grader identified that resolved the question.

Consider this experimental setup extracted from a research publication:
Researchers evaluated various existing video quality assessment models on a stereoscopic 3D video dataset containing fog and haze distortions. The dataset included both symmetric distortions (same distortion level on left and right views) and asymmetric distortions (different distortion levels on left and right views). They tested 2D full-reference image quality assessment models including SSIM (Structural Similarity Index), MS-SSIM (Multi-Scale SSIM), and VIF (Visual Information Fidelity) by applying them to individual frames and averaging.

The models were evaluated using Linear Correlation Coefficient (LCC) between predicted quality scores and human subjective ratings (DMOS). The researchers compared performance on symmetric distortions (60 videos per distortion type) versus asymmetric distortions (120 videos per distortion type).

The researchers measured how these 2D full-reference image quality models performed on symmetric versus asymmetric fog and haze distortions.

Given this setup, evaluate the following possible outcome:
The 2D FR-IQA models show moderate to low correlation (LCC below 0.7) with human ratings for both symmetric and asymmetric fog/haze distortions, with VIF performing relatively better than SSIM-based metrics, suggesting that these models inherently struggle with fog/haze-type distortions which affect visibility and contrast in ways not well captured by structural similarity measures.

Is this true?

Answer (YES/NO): NO